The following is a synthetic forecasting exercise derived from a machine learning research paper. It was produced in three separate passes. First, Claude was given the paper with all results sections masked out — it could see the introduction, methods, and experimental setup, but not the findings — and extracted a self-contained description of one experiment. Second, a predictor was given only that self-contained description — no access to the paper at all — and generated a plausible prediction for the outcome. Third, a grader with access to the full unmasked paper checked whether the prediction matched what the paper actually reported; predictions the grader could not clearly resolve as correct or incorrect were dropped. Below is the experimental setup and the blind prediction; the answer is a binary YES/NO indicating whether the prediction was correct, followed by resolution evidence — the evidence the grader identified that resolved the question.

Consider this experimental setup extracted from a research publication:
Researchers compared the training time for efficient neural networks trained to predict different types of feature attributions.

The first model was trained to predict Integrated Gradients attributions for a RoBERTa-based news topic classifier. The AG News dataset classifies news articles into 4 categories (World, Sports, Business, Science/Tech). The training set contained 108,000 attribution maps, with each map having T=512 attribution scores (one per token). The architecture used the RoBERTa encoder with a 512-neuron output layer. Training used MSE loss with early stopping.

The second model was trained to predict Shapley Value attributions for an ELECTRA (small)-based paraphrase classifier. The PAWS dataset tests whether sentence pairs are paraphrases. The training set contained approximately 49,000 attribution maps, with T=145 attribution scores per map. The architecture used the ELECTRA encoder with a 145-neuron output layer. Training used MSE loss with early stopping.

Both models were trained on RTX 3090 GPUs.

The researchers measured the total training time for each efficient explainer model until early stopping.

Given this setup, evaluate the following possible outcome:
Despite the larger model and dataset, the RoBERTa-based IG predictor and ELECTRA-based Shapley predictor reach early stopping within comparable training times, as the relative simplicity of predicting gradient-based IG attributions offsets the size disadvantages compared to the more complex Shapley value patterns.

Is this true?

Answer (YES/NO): NO